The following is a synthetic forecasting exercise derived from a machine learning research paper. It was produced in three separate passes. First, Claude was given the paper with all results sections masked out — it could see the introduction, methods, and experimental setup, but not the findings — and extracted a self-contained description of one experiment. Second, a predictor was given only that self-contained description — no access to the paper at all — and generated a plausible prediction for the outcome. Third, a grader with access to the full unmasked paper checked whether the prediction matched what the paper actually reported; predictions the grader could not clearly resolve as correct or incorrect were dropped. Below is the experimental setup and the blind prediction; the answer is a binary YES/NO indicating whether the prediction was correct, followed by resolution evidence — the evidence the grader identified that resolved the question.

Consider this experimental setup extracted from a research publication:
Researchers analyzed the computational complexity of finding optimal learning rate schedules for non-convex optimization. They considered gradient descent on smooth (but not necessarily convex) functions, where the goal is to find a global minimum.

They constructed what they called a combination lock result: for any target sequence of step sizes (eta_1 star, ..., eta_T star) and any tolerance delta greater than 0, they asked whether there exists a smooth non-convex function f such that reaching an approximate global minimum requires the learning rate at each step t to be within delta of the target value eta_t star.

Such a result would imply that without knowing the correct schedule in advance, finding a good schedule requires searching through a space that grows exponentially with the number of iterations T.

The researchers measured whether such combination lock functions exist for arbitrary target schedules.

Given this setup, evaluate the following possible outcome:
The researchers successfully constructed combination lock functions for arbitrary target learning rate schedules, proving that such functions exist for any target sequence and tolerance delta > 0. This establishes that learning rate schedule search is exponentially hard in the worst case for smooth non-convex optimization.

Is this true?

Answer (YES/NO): YES